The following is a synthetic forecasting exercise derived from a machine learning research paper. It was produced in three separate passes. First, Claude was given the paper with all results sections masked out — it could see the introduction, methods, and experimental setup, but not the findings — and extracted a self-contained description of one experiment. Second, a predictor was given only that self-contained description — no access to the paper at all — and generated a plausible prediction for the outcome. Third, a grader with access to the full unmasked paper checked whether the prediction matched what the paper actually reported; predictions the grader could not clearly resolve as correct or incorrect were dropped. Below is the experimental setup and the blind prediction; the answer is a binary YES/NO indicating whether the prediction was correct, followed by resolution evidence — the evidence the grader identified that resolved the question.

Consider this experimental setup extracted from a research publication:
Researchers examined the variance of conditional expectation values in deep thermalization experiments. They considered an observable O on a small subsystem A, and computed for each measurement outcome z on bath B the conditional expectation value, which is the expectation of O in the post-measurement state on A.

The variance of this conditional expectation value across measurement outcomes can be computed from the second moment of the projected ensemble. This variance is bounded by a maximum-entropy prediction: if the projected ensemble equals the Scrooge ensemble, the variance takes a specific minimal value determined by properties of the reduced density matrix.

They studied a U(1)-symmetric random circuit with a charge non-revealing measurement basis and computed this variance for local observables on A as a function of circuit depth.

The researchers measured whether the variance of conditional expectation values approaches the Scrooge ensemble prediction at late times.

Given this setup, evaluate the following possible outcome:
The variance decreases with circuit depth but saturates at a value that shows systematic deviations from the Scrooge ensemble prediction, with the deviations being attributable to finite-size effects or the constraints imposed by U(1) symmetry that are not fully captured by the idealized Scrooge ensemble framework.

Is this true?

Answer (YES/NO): NO